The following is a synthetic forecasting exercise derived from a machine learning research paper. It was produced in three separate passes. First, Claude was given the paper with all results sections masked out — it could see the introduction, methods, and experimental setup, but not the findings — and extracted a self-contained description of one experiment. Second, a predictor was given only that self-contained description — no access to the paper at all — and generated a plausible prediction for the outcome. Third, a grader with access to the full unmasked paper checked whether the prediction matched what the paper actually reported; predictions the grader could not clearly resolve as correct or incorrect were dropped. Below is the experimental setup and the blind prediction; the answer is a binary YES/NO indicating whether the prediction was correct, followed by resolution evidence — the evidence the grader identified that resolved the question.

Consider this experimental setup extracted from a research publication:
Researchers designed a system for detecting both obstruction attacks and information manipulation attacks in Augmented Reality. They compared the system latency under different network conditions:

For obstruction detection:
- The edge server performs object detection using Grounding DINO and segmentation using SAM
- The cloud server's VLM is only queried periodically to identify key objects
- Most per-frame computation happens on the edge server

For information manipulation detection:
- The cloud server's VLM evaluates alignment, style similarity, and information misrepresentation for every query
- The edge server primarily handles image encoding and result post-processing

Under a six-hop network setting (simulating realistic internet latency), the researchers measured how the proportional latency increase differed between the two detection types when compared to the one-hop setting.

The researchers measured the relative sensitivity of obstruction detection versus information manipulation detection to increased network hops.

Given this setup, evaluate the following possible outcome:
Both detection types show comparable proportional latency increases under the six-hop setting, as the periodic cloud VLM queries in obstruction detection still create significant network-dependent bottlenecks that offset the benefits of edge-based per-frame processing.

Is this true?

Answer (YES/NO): NO